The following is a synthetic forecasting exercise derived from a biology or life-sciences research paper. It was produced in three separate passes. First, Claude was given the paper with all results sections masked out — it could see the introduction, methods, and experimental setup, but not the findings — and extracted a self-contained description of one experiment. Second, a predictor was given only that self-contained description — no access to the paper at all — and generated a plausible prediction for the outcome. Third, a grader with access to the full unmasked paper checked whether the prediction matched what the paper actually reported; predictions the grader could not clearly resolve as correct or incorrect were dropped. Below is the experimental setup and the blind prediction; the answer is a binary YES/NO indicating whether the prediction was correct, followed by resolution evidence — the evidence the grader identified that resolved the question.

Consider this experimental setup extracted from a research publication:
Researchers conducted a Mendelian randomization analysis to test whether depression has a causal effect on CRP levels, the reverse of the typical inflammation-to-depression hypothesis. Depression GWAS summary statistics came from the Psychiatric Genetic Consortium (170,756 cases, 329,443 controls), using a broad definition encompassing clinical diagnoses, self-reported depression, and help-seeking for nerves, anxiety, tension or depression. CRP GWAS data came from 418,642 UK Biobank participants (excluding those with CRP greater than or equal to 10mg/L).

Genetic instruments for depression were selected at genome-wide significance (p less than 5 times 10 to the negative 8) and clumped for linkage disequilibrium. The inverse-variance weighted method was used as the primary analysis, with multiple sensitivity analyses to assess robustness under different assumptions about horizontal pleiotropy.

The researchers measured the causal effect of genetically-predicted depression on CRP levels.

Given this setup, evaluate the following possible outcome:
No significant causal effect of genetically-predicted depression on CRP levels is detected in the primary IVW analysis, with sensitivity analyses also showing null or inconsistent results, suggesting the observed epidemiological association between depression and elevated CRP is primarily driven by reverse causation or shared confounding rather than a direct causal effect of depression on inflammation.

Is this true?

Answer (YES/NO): YES